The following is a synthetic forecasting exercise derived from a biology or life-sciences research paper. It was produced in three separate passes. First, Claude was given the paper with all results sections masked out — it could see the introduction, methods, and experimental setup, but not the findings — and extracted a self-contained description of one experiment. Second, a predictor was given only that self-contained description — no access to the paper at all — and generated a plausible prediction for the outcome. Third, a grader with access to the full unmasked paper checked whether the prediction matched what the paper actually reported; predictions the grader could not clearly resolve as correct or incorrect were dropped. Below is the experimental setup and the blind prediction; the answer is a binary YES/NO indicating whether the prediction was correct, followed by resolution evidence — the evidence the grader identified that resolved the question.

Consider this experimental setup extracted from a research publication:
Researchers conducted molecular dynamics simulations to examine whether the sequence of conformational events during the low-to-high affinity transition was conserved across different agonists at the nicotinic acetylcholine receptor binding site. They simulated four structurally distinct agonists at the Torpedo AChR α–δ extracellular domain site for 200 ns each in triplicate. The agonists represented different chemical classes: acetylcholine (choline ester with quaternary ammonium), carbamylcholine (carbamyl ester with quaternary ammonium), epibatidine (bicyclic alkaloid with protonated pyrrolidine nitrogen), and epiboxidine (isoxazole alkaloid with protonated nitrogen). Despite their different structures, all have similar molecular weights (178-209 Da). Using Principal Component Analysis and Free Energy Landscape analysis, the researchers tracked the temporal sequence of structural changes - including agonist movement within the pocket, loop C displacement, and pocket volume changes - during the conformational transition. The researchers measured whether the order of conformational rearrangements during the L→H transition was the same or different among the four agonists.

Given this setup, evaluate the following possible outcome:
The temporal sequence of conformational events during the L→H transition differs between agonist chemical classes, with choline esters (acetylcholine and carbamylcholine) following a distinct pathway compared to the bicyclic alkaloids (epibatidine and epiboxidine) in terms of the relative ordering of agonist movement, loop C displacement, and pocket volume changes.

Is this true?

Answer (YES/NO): NO